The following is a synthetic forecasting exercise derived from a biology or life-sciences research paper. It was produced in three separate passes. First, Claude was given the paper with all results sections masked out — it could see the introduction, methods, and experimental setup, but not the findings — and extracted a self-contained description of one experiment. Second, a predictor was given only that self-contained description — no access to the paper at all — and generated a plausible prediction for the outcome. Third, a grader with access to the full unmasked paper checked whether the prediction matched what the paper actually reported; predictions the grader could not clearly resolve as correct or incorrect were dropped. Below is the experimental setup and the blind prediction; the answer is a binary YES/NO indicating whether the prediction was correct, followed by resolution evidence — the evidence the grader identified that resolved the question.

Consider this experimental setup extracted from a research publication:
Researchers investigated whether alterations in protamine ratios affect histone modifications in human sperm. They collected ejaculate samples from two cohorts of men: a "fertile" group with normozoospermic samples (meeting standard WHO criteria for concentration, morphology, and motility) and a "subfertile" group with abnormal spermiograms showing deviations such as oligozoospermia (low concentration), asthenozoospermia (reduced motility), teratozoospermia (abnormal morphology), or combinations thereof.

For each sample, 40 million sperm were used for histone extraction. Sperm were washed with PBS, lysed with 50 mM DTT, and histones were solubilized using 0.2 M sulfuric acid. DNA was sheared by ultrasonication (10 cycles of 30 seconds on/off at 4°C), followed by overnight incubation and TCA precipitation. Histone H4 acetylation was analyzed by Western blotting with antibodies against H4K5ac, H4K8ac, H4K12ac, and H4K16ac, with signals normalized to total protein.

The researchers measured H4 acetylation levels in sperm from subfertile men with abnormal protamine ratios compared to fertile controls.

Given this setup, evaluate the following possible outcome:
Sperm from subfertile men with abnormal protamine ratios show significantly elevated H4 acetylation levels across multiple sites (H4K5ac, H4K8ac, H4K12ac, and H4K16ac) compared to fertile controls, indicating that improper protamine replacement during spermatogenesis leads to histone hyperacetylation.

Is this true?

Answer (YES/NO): NO